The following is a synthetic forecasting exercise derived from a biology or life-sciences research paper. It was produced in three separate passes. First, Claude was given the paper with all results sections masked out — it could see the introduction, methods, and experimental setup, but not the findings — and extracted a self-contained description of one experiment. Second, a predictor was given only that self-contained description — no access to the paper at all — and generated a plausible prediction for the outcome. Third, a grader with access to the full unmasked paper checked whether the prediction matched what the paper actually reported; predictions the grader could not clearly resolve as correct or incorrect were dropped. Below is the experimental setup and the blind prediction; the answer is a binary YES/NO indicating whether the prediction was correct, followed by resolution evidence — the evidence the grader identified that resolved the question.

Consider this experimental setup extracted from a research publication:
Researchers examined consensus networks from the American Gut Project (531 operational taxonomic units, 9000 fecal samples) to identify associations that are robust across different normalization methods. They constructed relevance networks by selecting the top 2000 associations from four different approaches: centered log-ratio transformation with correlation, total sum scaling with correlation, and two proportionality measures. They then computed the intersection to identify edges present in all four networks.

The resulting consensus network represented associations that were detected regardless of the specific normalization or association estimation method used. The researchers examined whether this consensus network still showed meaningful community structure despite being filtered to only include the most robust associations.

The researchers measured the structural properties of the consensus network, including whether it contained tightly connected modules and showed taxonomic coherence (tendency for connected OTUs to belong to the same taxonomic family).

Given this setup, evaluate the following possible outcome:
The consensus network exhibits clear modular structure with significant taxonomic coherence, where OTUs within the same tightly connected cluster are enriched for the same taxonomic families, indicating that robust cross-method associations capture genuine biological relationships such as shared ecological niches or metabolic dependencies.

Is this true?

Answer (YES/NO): YES